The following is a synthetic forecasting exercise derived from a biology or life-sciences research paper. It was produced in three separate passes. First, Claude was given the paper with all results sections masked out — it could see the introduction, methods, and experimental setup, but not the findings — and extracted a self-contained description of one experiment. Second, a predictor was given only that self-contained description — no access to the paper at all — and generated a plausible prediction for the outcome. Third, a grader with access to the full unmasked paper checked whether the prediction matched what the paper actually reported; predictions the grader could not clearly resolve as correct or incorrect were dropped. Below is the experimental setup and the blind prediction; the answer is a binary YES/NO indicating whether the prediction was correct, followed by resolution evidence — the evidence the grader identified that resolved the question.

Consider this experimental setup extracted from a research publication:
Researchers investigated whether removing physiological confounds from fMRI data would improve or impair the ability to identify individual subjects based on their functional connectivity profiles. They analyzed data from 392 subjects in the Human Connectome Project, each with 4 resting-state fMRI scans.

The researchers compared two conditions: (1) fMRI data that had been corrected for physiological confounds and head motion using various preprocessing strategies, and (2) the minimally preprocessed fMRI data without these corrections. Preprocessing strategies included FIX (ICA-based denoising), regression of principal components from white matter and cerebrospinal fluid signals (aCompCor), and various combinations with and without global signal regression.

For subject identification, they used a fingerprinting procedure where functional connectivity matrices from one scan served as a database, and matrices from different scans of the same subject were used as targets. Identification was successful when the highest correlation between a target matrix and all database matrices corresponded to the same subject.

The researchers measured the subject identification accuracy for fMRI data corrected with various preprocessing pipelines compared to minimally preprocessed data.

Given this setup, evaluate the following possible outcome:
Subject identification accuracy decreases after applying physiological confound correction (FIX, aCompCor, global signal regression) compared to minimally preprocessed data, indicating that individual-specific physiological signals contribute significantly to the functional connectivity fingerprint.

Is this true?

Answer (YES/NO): NO